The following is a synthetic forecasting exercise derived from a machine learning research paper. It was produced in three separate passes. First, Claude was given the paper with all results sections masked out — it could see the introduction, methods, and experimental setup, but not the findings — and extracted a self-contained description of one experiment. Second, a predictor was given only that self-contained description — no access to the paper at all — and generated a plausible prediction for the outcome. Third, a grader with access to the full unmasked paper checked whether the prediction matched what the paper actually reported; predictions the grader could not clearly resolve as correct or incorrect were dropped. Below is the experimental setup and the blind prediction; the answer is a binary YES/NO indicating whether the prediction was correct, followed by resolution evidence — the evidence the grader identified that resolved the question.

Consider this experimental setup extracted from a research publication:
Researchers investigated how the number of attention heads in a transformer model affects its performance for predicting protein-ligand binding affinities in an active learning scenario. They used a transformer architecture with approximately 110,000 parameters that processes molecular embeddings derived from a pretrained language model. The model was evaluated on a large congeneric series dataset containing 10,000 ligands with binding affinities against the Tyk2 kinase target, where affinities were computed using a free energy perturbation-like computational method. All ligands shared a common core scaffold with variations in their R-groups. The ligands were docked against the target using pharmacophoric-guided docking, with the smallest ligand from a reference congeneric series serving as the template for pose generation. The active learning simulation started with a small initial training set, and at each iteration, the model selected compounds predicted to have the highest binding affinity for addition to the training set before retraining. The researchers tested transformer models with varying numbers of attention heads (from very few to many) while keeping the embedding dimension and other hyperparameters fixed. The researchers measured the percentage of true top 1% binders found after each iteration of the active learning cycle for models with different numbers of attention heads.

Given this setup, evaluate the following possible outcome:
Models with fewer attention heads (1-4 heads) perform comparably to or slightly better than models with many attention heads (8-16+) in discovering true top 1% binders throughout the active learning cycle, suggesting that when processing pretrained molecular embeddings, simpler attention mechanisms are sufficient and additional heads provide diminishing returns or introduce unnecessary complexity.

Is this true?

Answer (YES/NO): NO